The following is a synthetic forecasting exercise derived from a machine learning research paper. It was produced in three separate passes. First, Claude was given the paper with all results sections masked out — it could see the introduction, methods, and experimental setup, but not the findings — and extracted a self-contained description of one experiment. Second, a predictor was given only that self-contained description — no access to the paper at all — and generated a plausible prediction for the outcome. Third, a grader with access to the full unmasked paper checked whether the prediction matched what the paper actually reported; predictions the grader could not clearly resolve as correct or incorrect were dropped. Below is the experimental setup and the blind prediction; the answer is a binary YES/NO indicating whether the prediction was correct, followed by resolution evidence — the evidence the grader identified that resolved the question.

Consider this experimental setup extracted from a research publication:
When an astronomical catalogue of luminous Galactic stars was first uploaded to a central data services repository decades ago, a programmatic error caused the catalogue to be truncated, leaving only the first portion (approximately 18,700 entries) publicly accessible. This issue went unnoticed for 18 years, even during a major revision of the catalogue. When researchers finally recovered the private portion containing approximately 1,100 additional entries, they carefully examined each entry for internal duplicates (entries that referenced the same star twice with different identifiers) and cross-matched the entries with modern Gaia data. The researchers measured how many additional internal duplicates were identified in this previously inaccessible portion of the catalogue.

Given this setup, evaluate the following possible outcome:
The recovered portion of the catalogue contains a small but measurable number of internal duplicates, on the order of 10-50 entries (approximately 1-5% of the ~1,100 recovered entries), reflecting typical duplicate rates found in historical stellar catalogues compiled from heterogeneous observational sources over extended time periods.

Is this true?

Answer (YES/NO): YES